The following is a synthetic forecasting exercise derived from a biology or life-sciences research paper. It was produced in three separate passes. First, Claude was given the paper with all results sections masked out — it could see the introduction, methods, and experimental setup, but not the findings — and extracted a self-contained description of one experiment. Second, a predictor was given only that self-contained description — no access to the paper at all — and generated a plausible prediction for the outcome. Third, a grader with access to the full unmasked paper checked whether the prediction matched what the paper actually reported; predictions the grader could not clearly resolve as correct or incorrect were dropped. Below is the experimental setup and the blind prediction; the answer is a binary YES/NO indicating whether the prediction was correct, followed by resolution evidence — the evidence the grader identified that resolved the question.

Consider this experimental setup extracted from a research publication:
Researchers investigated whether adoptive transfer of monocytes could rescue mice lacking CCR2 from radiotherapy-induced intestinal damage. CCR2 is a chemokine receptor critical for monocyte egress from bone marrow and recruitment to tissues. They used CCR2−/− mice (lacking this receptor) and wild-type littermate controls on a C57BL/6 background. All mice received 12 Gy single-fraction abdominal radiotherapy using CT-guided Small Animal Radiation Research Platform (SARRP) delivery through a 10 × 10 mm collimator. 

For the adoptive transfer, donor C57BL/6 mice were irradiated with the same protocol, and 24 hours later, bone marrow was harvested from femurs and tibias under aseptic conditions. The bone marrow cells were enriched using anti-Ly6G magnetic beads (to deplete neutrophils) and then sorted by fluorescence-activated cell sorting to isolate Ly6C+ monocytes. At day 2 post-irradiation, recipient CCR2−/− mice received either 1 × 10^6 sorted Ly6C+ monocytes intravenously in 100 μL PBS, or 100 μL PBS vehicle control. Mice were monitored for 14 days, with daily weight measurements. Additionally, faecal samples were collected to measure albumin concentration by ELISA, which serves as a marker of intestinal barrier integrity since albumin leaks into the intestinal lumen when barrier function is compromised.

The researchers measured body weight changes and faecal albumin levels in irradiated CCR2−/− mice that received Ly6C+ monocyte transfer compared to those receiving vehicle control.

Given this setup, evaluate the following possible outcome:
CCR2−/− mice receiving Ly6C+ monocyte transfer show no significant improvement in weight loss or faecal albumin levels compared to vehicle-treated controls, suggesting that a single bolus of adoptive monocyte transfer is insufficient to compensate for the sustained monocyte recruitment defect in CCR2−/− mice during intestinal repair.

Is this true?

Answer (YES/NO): NO